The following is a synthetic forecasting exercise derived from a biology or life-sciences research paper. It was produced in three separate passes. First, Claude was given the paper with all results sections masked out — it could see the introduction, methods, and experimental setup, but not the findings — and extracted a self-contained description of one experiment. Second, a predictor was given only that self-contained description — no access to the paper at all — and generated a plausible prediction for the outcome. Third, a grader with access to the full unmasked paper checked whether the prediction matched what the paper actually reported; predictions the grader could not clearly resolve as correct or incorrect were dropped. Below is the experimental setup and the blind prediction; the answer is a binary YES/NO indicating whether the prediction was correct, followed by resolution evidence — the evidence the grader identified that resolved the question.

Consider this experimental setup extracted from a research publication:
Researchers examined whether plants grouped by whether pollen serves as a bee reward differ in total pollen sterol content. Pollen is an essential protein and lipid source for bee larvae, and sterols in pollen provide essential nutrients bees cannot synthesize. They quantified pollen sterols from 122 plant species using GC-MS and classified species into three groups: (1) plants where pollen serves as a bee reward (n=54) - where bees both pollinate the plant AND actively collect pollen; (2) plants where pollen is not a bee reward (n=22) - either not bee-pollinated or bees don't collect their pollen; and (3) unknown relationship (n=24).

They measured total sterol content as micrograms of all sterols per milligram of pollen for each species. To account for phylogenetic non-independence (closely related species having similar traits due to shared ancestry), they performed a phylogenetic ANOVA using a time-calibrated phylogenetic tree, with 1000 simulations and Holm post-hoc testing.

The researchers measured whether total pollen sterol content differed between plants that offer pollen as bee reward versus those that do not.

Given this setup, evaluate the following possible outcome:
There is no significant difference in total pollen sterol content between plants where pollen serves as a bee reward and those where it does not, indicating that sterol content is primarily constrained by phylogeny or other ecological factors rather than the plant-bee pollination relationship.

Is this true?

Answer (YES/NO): YES